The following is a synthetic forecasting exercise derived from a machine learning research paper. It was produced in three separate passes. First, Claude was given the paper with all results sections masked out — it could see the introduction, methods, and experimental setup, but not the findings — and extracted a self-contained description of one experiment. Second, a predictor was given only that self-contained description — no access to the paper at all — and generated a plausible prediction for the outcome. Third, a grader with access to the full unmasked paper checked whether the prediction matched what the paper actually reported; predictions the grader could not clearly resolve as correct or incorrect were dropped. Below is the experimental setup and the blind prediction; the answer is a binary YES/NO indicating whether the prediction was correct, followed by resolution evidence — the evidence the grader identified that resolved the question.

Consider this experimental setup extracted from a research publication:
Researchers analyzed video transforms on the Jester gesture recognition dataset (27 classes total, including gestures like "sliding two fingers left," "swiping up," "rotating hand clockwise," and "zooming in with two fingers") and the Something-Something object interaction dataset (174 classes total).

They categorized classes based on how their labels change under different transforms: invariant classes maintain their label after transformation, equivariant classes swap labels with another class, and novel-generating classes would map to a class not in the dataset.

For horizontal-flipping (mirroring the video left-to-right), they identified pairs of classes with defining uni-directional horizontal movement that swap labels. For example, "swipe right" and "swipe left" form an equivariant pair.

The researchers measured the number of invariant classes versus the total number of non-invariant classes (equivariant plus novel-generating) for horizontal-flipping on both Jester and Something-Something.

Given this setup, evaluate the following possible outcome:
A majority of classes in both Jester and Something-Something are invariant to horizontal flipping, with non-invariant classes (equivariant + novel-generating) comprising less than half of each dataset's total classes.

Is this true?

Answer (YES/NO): YES